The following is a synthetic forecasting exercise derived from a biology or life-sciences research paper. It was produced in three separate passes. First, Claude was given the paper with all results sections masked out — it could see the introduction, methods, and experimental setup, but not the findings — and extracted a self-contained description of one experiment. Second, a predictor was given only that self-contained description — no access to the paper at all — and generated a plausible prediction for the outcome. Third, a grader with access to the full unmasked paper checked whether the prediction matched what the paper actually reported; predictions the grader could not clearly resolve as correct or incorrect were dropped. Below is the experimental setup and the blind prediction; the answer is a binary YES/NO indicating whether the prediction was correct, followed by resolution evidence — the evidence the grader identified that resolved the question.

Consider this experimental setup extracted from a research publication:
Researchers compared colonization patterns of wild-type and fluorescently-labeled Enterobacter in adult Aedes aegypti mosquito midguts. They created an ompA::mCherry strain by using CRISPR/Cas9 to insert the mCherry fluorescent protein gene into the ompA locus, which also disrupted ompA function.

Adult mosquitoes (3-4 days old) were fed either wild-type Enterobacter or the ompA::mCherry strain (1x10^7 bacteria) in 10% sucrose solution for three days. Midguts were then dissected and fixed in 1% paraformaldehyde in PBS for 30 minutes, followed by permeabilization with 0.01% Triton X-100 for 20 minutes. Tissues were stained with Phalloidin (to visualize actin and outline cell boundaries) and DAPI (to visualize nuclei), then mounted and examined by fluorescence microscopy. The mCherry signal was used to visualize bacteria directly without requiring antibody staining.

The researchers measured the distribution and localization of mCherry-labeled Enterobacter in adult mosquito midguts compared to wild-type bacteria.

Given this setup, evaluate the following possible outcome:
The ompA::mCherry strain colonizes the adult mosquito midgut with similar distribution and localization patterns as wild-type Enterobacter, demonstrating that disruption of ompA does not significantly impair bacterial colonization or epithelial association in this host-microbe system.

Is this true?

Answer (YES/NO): NO